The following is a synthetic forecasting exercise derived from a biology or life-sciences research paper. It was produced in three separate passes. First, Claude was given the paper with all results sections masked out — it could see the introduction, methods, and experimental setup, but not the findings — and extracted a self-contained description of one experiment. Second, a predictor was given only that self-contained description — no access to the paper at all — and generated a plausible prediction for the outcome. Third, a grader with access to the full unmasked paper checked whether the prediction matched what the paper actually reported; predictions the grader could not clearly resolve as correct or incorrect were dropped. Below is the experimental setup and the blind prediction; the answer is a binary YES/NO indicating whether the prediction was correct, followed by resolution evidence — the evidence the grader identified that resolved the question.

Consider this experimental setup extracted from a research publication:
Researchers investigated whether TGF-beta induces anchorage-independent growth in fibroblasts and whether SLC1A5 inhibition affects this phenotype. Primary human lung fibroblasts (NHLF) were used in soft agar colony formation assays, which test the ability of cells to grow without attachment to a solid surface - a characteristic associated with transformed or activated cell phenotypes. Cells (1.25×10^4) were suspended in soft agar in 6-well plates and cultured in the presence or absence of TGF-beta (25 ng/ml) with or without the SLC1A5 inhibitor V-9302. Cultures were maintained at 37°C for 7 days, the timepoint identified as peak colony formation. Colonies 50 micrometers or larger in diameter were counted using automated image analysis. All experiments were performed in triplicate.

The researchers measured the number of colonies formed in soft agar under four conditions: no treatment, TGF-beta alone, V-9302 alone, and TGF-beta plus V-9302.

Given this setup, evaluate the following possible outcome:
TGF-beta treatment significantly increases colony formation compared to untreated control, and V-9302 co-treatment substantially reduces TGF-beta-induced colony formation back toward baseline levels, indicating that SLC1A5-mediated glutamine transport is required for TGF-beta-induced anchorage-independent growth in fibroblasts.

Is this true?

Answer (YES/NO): YES